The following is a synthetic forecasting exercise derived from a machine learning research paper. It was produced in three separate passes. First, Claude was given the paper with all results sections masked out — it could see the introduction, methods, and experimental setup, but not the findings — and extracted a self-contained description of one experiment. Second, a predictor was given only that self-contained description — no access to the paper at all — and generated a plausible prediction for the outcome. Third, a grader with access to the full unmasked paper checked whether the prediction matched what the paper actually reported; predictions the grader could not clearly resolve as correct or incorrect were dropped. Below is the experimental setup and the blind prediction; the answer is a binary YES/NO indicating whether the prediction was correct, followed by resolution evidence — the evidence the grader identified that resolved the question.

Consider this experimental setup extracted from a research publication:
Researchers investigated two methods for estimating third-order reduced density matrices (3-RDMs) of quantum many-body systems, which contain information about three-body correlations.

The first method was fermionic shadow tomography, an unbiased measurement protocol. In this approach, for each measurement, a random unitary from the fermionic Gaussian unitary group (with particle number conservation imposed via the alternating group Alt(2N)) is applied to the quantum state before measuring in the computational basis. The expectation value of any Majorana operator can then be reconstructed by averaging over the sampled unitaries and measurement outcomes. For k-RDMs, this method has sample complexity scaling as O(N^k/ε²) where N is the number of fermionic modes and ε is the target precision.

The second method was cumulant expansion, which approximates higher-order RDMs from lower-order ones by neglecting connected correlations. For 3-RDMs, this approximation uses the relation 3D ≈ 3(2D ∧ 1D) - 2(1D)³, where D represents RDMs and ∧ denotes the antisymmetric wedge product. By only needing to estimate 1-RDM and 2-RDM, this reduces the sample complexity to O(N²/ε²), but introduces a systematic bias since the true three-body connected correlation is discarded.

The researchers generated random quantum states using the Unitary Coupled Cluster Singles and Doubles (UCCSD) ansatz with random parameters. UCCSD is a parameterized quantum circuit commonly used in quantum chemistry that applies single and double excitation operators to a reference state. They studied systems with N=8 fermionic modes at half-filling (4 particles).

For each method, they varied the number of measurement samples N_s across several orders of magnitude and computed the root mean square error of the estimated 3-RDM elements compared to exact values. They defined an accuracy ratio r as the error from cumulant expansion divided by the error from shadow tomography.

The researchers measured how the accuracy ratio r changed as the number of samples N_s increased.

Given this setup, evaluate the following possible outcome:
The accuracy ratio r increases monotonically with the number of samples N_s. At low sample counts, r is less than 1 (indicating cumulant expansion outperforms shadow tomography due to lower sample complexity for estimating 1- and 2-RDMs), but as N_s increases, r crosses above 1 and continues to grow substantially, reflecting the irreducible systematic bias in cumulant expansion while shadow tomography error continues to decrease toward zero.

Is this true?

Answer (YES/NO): YES